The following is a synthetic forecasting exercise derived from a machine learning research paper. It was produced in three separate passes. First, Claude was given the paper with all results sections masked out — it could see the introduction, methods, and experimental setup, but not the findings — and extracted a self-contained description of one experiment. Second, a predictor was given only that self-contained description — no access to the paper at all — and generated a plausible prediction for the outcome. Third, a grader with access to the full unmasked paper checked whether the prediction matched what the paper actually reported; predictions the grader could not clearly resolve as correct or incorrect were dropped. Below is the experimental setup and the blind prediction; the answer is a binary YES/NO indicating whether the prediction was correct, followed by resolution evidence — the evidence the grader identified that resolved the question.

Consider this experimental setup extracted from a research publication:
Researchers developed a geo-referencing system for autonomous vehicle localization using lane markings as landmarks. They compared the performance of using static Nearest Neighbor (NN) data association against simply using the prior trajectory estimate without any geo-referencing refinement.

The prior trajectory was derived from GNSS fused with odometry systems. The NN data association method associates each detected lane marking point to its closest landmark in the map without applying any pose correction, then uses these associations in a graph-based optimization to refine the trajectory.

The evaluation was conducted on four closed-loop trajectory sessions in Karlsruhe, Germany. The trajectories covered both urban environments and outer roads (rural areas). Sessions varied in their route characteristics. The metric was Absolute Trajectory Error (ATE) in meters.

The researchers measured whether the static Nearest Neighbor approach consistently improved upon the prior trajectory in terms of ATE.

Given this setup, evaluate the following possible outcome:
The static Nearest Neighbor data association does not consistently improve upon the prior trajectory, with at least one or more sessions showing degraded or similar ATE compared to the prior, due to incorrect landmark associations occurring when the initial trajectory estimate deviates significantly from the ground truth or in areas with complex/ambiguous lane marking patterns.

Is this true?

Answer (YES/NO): YES